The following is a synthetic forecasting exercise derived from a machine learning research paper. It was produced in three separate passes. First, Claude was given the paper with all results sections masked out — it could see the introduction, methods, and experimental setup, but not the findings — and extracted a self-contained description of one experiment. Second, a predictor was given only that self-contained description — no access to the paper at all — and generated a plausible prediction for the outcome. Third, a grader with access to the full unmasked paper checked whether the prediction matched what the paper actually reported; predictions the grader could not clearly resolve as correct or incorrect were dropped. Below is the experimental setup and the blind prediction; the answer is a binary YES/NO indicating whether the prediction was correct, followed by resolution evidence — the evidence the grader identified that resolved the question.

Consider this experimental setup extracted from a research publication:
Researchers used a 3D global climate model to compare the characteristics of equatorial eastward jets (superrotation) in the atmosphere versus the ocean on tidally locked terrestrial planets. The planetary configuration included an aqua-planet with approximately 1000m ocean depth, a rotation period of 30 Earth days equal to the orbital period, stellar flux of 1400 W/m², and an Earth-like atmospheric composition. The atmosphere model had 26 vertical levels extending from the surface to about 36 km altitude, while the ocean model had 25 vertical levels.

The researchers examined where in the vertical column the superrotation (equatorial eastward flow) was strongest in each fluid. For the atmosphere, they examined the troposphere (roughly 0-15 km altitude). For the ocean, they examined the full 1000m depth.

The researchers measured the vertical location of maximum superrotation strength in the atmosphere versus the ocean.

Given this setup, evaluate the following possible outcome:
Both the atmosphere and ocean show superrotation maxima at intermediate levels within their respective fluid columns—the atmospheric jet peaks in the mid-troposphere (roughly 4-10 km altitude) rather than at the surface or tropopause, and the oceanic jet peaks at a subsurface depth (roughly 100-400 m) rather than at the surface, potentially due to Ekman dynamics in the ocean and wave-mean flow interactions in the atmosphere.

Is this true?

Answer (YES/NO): NO